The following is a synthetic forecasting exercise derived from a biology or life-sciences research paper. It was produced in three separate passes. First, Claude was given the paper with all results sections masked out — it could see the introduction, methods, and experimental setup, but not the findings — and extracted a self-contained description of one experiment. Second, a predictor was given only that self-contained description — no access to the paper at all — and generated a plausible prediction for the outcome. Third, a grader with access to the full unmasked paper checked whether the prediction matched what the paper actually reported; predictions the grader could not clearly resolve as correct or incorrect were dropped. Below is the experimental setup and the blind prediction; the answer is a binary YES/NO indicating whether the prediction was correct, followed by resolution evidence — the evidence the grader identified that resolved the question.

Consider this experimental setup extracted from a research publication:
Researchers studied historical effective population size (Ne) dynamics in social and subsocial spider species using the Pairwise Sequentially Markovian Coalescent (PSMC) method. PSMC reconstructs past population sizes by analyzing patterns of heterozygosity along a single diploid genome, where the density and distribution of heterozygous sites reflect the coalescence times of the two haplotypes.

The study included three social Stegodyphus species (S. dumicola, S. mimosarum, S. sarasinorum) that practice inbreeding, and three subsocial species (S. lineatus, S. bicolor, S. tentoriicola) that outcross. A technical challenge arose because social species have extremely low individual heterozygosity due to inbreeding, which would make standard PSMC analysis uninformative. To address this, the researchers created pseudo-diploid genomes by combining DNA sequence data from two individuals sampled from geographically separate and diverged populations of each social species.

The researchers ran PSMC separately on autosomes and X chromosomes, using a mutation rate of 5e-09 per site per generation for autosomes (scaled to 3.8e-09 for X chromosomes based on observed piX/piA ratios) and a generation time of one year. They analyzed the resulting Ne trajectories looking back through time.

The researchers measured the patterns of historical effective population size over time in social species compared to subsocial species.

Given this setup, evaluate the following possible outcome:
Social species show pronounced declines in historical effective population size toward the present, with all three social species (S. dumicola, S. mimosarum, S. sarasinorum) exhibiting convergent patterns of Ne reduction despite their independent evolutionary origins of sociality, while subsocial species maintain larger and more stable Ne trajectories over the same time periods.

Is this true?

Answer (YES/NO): YES